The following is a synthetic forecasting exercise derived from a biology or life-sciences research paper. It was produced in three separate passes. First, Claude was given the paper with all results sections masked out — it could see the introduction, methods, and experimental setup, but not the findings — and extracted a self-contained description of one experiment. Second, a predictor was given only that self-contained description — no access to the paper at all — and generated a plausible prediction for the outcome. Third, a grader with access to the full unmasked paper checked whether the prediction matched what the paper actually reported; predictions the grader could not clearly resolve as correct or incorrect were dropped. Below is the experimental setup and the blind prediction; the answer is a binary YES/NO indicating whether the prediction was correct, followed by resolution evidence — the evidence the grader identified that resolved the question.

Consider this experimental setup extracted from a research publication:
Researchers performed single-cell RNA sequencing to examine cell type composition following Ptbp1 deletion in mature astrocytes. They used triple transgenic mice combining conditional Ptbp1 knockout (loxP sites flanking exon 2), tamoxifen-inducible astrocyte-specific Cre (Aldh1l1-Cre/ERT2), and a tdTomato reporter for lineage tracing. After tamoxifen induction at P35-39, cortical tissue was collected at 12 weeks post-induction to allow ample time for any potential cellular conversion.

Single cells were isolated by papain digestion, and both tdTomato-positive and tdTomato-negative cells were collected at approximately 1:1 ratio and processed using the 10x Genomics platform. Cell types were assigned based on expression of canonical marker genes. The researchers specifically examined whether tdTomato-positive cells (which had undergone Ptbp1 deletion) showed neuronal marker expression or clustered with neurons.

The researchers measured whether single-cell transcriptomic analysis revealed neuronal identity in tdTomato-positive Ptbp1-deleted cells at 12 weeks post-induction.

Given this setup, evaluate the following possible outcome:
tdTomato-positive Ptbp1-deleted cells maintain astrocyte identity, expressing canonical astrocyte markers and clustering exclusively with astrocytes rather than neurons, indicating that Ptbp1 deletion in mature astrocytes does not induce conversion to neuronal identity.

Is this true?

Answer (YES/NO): NO